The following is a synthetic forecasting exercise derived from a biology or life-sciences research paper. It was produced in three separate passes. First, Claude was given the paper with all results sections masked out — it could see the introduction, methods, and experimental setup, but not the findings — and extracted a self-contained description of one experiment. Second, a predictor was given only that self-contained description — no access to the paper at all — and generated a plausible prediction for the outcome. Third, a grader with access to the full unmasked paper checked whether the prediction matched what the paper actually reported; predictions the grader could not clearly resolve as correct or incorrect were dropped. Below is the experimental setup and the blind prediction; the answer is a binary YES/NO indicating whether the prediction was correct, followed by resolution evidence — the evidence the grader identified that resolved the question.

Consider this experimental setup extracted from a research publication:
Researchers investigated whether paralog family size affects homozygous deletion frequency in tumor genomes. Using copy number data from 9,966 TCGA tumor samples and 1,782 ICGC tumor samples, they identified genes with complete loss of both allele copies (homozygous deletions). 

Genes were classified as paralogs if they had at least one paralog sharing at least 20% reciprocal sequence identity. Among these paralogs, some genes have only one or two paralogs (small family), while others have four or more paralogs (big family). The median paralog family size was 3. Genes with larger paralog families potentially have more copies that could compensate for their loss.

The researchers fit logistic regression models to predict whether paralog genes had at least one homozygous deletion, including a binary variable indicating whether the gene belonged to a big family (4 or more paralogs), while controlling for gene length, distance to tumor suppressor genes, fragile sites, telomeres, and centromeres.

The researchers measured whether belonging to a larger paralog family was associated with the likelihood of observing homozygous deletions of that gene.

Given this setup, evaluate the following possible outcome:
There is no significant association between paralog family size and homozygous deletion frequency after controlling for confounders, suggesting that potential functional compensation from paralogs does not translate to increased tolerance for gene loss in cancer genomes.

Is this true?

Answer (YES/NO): NO